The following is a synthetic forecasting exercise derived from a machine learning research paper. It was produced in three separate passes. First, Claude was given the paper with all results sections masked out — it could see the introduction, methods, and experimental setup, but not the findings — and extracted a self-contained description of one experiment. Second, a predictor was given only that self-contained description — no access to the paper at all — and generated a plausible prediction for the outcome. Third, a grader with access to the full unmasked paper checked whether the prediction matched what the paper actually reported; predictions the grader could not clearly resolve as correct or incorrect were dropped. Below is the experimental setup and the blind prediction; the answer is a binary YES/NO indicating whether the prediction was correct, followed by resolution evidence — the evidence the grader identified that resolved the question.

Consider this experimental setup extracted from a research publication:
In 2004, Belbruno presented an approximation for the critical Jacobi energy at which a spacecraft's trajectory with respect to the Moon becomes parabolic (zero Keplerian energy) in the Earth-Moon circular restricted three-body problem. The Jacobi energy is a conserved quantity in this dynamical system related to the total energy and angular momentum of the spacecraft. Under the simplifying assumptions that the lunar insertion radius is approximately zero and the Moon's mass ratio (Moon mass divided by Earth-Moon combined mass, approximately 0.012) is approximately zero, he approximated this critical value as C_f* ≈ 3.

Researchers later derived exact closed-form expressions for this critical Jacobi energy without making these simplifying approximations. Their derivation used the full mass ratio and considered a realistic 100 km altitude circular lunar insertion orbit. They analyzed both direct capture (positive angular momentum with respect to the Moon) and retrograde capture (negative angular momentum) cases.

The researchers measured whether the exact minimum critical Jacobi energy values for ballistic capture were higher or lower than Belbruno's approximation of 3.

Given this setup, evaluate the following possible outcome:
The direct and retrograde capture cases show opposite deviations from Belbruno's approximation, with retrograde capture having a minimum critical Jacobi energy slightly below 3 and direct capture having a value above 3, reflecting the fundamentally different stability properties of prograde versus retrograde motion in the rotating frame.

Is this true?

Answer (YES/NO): NO